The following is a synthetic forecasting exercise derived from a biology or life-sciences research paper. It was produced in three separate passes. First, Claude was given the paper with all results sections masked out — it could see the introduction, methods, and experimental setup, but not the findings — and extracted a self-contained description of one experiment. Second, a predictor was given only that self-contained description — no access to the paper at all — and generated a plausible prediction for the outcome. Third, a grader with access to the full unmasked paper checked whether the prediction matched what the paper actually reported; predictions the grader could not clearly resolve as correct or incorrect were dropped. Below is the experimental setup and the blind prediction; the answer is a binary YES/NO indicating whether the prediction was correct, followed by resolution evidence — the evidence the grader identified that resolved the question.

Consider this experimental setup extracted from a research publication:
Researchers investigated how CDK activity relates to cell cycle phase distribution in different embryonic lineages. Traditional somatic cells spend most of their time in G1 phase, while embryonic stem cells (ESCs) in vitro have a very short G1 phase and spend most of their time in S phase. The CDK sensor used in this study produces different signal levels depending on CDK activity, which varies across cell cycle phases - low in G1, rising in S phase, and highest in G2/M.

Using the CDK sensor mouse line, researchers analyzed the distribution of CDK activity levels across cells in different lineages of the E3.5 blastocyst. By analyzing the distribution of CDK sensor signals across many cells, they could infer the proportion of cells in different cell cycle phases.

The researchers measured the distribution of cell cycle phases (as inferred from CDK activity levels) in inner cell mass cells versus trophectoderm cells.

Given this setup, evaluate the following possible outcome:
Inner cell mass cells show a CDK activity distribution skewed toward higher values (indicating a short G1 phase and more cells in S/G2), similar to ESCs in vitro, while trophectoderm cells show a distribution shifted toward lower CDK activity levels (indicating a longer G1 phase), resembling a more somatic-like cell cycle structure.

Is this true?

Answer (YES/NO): NO